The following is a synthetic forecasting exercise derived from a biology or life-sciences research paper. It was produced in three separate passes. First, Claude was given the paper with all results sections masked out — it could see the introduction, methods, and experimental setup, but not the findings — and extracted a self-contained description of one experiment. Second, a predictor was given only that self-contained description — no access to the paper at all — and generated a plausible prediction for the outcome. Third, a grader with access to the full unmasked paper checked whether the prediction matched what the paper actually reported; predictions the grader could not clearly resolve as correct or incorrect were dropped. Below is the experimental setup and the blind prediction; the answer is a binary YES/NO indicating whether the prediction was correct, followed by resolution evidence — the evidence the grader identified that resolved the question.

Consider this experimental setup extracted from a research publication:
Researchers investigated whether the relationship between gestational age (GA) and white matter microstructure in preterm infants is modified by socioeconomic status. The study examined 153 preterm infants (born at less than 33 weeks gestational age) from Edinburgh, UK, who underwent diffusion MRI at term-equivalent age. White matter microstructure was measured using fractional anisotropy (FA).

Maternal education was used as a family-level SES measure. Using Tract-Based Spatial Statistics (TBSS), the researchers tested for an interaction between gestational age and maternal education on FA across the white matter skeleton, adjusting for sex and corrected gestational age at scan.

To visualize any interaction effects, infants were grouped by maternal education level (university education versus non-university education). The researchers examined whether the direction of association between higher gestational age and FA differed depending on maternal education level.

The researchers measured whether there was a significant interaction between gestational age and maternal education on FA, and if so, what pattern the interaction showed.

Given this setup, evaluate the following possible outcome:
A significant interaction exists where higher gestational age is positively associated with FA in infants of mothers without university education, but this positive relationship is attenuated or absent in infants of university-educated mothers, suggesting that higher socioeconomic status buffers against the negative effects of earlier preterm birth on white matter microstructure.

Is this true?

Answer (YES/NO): NO